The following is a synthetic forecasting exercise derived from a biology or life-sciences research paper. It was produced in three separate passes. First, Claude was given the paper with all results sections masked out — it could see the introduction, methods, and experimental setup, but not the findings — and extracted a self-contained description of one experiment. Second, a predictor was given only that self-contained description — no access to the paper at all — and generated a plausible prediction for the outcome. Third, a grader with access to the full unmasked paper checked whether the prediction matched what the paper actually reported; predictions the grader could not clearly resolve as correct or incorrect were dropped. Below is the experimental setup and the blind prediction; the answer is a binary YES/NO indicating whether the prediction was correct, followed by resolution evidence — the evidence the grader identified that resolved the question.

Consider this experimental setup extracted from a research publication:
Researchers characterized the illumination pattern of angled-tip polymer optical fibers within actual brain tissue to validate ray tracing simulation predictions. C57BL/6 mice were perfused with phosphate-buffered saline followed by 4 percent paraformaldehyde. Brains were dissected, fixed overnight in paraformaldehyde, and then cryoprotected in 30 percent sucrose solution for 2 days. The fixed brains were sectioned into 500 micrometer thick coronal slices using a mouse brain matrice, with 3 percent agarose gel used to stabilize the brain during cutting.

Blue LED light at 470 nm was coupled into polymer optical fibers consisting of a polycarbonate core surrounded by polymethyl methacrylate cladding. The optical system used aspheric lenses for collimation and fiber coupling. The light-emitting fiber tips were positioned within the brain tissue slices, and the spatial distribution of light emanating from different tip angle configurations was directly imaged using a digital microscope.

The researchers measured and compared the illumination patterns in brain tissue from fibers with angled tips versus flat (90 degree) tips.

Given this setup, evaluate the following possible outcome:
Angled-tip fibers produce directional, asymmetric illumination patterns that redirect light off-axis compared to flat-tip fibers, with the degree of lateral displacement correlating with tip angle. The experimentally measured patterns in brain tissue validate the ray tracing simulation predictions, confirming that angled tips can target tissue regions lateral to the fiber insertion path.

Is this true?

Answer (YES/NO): YES